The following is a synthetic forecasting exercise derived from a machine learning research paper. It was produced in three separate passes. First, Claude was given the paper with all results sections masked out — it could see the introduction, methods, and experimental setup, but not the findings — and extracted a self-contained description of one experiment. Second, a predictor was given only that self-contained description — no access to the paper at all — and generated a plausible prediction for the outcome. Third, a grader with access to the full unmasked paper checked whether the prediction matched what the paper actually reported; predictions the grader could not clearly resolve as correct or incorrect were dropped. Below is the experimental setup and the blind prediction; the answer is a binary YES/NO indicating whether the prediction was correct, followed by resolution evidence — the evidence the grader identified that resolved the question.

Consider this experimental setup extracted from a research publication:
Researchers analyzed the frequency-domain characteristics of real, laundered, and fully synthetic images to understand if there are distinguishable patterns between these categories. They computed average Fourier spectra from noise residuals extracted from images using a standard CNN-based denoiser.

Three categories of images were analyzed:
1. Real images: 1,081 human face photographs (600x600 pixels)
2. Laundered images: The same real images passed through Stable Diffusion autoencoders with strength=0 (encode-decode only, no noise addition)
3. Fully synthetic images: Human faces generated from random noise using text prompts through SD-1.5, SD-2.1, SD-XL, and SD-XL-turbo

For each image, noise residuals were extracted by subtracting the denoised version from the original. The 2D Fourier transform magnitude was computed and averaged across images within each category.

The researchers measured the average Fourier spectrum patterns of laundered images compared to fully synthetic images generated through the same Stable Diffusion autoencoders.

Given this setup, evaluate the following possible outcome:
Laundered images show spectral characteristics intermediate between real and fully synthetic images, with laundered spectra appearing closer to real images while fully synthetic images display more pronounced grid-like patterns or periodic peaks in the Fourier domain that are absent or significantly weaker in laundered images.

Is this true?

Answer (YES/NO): NO